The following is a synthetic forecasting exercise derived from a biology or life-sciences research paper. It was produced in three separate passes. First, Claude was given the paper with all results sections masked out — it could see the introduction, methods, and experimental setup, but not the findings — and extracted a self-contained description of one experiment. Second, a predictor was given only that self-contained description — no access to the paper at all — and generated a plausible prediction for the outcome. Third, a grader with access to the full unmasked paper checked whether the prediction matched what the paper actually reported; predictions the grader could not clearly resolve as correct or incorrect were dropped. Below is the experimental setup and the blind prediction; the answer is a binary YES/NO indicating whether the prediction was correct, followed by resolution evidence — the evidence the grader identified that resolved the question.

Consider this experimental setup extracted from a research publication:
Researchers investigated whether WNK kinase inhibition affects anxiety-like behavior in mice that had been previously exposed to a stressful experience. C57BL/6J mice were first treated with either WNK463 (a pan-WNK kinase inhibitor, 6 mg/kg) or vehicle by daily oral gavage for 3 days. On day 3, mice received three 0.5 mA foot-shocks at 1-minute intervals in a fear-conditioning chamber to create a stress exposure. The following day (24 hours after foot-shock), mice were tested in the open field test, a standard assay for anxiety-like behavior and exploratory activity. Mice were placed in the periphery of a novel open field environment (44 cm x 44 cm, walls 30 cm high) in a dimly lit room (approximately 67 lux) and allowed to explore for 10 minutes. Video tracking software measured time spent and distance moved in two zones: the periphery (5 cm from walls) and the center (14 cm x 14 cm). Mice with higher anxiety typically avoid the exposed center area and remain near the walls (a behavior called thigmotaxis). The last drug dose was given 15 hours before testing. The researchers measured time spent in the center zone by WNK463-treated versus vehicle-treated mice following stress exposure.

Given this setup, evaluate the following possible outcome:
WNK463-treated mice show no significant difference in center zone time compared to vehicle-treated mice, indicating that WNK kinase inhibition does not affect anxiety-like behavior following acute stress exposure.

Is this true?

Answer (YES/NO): NO